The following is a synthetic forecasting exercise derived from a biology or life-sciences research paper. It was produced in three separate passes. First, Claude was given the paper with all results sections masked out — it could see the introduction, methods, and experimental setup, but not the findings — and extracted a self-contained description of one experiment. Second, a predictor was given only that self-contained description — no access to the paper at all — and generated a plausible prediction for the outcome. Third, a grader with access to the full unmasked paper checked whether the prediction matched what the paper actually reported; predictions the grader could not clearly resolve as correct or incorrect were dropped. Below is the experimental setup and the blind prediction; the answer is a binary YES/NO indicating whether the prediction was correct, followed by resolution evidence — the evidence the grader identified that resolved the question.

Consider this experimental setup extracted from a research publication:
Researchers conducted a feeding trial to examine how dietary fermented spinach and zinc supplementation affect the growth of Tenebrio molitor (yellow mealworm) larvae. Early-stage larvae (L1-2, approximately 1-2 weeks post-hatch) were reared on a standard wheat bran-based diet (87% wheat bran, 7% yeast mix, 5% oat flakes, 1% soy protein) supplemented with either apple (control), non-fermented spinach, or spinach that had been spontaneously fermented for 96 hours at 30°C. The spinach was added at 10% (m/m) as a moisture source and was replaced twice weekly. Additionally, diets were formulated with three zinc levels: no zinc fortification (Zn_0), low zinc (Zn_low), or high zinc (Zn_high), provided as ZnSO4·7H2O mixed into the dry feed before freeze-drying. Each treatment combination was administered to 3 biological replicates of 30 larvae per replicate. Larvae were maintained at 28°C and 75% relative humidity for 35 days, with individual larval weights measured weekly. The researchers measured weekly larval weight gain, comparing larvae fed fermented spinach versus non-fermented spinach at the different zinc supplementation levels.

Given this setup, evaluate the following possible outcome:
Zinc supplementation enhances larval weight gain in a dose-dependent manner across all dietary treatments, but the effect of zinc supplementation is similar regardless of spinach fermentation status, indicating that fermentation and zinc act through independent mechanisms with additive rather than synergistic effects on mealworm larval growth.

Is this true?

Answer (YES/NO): NO